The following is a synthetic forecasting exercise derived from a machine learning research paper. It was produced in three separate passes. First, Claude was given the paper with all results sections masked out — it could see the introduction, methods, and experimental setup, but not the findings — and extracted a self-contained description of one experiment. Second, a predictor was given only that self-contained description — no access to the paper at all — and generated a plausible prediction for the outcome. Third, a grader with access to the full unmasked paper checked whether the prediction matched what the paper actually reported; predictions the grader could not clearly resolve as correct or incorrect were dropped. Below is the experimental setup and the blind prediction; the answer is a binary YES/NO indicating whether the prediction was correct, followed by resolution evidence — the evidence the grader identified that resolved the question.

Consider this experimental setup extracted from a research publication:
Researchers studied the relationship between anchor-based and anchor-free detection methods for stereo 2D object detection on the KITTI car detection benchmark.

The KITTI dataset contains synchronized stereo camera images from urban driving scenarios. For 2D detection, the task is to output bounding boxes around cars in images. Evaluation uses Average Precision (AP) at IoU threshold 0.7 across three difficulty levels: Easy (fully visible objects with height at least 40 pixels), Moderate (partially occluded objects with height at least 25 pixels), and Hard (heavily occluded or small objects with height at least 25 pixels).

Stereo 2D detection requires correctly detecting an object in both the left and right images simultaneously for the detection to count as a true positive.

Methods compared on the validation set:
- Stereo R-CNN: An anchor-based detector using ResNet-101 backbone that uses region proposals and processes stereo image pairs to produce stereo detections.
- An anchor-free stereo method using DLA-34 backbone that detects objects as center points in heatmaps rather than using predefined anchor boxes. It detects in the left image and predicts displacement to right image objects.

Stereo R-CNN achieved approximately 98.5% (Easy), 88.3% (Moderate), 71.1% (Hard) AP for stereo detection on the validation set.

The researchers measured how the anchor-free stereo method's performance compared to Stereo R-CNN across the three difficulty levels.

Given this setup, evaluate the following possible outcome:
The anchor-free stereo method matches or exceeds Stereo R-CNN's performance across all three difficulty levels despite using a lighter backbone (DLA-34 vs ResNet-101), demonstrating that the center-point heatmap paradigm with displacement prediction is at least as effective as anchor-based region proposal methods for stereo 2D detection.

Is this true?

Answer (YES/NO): NO